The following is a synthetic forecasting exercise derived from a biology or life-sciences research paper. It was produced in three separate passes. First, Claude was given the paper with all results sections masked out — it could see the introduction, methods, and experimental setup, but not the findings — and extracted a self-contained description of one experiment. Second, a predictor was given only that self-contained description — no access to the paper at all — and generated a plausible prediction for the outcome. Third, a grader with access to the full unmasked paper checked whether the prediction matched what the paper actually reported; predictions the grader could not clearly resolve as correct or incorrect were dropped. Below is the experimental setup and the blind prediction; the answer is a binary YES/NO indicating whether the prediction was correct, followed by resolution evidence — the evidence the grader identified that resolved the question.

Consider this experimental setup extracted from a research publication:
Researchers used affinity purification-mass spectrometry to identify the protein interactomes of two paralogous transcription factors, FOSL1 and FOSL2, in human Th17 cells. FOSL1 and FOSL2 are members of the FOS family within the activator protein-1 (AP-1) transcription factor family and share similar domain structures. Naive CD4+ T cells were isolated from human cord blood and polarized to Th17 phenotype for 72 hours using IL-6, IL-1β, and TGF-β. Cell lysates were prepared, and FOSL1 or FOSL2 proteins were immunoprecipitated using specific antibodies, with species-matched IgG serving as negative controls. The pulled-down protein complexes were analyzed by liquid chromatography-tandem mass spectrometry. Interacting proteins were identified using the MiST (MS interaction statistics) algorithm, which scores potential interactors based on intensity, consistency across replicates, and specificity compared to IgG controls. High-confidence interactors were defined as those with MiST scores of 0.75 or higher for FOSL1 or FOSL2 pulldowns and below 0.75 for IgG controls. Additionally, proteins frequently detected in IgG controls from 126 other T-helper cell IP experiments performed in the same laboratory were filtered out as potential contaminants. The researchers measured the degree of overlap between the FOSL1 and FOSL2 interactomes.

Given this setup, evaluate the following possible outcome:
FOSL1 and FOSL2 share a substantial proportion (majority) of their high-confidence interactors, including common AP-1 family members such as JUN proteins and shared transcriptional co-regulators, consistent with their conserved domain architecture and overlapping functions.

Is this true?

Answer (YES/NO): NO